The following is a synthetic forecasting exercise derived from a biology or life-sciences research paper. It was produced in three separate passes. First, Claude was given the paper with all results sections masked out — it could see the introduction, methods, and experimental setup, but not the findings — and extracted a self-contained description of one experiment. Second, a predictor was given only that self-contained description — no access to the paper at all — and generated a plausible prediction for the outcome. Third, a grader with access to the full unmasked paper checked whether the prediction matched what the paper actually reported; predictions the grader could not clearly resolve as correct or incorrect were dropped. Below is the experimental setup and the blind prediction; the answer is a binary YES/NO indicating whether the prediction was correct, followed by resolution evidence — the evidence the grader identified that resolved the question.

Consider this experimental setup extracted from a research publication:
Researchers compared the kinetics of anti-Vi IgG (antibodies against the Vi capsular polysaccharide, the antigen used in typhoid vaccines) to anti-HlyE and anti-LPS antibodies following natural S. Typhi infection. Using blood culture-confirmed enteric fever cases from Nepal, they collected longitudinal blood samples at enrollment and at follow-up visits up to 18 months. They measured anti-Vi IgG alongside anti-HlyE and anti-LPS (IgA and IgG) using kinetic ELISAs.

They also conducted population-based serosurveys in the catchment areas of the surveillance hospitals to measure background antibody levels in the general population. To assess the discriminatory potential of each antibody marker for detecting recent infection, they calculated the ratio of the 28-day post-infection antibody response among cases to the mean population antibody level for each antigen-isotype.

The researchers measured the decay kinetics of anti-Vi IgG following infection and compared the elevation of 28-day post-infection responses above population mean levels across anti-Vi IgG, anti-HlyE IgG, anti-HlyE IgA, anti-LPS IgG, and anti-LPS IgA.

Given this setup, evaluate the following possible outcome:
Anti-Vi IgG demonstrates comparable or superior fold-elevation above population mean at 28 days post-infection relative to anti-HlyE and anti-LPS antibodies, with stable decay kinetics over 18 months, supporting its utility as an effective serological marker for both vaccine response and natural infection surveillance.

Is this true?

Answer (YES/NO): NO